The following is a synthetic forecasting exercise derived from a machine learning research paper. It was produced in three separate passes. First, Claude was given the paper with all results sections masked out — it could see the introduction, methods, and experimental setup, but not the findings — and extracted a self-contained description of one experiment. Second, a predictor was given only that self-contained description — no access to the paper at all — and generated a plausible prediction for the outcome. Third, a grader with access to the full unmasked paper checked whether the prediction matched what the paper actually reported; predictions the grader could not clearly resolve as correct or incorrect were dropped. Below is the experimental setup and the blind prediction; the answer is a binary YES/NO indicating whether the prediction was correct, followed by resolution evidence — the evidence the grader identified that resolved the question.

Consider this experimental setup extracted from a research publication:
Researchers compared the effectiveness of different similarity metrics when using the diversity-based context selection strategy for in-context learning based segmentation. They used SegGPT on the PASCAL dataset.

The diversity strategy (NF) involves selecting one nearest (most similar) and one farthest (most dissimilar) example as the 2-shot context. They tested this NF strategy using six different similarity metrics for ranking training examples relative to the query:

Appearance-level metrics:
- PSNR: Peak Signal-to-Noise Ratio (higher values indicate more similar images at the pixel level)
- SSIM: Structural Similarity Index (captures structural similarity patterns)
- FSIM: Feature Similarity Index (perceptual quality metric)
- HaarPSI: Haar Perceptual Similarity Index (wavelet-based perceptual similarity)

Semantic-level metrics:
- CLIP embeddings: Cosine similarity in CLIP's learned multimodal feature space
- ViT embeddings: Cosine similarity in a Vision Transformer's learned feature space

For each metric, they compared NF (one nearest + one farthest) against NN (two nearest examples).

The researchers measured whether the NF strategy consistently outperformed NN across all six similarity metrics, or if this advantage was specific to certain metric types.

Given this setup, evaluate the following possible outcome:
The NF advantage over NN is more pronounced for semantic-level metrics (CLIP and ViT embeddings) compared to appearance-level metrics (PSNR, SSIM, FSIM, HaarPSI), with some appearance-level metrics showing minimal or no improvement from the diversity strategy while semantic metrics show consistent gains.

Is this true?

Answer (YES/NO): NO